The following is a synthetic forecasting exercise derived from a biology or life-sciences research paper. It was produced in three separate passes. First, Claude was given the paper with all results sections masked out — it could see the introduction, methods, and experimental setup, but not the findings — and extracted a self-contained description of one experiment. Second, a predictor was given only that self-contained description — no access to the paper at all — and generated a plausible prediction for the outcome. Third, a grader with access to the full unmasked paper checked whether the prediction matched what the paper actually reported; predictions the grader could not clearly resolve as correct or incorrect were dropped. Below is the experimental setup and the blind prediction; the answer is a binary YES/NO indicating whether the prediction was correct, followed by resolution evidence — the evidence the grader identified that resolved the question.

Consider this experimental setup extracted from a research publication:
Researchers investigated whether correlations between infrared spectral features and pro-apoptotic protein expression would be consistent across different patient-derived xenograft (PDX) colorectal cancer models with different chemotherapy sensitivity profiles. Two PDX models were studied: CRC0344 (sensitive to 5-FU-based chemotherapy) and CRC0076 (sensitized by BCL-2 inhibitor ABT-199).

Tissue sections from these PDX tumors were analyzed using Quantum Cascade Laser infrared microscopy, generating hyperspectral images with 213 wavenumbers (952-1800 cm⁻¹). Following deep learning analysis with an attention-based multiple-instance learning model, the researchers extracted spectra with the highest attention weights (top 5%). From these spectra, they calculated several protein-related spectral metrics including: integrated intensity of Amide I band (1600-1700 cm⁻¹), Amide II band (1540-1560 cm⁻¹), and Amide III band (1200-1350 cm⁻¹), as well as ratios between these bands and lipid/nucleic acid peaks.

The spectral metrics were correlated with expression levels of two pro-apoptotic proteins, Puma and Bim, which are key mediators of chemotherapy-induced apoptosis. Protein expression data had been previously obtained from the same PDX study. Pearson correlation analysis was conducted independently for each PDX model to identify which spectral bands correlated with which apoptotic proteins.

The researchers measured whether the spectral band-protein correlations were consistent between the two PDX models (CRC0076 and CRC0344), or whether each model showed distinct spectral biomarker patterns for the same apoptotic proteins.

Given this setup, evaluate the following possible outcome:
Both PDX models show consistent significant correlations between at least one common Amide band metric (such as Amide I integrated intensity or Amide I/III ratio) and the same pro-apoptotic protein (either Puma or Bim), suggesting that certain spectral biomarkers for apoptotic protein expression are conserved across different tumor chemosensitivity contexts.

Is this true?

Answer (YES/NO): NO